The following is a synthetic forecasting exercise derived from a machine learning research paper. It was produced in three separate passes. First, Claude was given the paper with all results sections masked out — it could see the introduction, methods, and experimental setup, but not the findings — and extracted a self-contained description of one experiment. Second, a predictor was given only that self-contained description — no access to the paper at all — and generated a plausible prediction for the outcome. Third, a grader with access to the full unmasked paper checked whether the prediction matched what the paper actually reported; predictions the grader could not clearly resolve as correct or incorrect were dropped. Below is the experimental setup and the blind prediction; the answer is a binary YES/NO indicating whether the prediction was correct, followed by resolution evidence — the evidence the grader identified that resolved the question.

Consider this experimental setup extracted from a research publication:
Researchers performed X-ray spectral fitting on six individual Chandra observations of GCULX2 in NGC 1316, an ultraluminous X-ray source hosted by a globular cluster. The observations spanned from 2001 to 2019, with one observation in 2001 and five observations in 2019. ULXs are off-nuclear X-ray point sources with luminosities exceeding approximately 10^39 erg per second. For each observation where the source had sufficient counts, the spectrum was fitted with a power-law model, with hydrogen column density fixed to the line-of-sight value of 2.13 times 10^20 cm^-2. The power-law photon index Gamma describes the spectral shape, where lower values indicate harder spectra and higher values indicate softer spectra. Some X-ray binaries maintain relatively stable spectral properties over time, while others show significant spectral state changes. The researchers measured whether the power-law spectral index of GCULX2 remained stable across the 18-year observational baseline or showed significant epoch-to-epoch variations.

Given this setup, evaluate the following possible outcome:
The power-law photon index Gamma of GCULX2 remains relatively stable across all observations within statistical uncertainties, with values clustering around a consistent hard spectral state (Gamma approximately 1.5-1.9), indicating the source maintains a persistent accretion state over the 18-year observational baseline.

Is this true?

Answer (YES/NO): YES